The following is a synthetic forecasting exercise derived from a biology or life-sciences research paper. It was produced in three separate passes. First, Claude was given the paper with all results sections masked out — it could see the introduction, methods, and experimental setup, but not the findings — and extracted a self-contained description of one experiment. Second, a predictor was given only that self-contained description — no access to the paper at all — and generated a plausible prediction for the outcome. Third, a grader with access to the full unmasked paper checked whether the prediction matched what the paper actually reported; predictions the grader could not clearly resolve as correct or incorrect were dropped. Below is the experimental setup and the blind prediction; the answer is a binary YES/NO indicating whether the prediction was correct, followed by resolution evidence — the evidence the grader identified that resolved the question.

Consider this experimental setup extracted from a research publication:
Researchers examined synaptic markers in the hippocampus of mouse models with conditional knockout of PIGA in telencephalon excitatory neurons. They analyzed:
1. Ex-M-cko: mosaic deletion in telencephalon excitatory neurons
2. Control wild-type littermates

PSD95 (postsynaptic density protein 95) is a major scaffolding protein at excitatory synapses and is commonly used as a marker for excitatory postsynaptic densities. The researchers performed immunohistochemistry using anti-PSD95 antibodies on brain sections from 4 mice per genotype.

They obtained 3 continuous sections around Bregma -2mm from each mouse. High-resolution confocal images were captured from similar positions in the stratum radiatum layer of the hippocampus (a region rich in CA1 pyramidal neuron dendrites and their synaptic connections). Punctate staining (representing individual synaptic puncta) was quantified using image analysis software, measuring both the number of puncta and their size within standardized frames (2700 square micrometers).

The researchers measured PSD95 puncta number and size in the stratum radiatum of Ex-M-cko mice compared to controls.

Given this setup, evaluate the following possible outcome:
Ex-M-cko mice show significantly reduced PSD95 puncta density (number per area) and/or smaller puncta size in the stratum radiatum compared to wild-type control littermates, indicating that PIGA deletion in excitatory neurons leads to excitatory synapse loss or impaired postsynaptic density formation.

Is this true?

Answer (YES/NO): YES